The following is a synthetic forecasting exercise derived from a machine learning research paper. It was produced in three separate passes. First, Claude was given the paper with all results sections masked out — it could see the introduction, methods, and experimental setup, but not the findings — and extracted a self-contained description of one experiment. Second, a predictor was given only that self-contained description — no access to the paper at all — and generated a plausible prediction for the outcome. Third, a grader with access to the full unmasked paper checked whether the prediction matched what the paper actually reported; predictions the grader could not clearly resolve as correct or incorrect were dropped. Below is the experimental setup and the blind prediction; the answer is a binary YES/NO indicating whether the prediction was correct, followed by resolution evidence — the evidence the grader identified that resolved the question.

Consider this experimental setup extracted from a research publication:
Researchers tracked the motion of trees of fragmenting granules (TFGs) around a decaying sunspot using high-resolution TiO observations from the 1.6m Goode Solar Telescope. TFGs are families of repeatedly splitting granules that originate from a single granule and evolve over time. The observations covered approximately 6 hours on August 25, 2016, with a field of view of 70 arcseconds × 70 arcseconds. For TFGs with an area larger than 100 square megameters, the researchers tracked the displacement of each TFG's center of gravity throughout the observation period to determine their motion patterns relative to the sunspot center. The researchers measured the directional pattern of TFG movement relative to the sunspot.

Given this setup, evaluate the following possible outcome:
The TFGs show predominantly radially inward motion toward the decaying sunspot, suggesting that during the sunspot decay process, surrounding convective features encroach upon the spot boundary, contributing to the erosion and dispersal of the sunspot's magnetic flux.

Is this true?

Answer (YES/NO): NO